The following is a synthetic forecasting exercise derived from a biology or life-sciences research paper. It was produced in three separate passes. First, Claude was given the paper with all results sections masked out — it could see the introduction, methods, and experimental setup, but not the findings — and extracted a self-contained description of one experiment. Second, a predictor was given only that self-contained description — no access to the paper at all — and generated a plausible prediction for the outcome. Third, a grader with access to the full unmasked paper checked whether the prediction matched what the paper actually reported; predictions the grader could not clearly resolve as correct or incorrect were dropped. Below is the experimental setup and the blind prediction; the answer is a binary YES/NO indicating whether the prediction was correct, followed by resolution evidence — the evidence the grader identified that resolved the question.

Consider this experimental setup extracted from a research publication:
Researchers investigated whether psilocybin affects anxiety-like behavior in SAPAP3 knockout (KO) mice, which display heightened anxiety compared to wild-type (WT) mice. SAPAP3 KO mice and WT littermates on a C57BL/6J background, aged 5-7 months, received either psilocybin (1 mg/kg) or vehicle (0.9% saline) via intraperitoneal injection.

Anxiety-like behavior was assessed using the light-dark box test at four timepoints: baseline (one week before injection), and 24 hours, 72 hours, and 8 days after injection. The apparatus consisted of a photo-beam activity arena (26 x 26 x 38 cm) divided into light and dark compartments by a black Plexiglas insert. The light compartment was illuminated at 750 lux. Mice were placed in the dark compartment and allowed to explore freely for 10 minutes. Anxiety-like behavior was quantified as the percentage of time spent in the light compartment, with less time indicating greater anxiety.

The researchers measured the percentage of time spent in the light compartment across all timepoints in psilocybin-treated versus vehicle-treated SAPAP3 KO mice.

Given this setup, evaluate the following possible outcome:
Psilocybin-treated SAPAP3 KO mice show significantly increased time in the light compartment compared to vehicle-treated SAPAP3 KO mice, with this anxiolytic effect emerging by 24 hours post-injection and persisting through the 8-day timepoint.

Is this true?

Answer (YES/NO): NO